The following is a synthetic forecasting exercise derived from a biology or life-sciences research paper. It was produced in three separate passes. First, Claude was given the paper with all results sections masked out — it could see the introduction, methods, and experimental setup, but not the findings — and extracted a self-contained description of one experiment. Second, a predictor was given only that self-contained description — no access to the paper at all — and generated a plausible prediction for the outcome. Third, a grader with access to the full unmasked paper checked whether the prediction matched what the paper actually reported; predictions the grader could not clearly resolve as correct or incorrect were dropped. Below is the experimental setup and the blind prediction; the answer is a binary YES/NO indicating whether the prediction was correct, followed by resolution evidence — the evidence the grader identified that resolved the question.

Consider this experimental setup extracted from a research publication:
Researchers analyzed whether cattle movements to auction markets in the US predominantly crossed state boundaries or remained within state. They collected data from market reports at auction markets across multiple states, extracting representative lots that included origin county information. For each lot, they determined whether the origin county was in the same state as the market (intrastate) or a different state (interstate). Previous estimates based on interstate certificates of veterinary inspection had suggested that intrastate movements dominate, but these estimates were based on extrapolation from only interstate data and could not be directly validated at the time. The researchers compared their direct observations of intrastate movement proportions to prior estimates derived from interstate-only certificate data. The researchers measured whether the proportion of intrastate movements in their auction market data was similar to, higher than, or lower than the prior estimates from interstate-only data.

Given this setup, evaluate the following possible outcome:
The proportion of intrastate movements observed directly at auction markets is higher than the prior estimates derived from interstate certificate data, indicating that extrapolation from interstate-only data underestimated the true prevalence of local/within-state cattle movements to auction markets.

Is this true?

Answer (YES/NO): YES